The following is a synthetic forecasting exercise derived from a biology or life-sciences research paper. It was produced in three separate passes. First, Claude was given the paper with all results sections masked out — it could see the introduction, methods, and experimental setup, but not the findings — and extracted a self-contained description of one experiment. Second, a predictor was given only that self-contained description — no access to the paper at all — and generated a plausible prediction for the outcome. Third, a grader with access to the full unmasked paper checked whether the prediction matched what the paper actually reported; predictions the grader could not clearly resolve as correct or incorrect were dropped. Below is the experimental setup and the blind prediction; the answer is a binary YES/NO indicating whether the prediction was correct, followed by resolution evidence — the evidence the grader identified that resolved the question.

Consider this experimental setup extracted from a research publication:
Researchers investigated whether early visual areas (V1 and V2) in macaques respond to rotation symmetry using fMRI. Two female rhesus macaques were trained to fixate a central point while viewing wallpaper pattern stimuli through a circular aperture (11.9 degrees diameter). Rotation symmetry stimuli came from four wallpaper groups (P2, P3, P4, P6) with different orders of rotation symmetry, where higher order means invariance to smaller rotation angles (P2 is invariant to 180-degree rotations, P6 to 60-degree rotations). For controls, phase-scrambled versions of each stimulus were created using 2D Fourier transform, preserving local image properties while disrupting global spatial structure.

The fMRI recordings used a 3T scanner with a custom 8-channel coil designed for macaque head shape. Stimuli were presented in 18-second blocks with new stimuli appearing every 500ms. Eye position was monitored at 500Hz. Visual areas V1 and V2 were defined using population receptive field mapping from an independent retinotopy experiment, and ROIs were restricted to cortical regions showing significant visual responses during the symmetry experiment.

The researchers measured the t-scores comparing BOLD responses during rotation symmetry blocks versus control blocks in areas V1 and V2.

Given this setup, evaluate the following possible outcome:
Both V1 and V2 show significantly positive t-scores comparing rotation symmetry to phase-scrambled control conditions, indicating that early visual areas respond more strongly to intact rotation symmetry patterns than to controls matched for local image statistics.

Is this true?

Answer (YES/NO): NO